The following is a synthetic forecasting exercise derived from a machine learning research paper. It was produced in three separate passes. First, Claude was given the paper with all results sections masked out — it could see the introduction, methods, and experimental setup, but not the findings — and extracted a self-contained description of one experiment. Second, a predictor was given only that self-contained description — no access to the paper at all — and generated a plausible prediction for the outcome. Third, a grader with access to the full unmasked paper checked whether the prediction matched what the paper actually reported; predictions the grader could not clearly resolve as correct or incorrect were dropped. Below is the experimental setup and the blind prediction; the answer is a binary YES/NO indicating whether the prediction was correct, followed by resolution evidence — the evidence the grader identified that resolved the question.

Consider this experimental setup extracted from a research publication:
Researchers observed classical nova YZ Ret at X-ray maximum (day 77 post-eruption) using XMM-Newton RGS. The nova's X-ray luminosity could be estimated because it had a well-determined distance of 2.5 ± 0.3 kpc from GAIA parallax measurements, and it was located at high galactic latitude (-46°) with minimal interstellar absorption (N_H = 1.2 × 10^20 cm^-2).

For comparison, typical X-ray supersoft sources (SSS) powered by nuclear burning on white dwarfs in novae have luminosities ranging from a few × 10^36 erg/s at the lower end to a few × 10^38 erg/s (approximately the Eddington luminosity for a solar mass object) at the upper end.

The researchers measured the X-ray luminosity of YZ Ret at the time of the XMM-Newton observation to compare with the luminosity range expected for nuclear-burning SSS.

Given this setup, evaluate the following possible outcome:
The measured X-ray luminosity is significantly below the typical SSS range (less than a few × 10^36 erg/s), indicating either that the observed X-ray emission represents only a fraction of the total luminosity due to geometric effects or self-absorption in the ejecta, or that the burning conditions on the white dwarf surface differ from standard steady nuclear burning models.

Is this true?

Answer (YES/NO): YES